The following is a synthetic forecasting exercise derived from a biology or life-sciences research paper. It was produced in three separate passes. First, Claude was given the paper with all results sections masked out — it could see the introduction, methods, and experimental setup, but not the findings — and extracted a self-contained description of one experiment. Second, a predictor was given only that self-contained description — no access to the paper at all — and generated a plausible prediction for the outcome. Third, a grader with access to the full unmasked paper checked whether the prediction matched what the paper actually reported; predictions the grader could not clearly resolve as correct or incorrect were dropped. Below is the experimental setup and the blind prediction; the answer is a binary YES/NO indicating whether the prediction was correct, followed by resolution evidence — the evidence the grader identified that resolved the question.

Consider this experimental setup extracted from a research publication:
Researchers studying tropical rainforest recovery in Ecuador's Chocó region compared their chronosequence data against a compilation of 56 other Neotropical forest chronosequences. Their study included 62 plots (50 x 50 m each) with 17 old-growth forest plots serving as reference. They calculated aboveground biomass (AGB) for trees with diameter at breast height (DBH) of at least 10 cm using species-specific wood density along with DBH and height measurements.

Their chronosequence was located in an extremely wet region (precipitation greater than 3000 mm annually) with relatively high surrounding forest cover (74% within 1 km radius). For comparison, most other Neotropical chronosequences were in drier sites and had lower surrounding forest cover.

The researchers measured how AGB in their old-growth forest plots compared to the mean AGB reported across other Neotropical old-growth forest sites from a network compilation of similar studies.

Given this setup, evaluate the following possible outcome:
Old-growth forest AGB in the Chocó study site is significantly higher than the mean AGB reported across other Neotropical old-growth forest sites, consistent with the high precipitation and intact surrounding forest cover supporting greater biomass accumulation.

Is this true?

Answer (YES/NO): YES